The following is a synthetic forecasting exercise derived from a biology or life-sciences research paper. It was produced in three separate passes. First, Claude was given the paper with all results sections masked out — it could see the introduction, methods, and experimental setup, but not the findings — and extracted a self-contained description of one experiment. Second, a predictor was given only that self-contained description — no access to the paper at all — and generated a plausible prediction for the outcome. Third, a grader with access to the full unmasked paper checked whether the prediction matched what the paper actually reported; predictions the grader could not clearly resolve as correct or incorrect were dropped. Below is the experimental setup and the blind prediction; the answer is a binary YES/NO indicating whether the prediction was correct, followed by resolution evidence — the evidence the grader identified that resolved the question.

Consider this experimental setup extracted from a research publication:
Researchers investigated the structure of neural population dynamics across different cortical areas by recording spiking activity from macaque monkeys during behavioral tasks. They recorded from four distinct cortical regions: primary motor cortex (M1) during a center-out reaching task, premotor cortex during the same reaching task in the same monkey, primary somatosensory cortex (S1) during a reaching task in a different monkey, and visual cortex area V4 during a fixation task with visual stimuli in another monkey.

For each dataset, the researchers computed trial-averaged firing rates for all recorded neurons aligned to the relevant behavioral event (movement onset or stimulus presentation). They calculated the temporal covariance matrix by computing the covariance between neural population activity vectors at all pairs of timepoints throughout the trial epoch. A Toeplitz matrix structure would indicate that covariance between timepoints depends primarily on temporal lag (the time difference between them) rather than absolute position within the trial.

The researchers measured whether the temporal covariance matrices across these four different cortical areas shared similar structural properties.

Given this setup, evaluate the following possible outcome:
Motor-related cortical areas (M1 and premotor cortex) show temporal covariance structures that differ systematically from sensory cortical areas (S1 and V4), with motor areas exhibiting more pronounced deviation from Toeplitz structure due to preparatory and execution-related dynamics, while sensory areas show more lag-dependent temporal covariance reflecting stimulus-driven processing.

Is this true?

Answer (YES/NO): NO